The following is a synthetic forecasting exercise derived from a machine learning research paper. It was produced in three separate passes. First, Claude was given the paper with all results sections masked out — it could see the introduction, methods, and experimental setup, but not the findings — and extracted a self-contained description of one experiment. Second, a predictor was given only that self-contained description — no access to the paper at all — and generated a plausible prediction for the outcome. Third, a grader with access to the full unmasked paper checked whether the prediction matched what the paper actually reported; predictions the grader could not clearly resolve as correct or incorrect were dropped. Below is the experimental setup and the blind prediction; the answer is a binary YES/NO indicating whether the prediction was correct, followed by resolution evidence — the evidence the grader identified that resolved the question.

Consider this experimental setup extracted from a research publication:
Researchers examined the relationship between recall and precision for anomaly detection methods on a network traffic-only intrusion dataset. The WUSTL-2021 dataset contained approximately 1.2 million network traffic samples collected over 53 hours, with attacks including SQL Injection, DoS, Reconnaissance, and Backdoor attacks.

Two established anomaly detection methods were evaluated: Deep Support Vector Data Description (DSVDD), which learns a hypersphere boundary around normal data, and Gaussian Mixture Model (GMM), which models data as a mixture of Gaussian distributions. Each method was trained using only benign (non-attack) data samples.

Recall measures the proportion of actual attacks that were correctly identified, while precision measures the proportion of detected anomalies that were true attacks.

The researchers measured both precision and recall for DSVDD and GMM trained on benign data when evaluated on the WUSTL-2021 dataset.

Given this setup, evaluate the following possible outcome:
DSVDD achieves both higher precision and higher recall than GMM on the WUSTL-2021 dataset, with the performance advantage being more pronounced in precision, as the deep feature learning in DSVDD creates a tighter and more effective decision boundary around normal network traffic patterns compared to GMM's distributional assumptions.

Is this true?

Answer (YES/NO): NO